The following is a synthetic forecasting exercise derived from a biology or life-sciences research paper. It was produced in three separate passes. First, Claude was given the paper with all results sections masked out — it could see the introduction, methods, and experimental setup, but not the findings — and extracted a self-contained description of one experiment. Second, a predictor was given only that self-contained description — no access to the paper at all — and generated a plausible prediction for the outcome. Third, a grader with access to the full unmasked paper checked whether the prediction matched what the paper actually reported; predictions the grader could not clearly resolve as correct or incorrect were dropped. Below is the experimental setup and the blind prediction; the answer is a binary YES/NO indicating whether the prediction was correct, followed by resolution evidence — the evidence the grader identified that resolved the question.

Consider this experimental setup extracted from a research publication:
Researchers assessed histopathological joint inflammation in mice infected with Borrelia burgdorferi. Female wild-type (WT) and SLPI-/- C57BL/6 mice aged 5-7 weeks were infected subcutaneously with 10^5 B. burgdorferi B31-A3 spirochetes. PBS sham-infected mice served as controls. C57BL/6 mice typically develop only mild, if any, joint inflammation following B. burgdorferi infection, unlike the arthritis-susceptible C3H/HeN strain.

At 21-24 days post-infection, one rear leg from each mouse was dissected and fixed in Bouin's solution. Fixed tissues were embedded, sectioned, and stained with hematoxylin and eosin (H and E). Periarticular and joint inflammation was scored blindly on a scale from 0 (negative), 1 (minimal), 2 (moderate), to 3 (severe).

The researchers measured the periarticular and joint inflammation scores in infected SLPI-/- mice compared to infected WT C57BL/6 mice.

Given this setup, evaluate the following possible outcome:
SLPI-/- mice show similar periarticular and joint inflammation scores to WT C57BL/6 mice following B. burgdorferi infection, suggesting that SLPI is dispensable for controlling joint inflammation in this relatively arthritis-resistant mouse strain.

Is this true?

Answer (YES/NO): NO